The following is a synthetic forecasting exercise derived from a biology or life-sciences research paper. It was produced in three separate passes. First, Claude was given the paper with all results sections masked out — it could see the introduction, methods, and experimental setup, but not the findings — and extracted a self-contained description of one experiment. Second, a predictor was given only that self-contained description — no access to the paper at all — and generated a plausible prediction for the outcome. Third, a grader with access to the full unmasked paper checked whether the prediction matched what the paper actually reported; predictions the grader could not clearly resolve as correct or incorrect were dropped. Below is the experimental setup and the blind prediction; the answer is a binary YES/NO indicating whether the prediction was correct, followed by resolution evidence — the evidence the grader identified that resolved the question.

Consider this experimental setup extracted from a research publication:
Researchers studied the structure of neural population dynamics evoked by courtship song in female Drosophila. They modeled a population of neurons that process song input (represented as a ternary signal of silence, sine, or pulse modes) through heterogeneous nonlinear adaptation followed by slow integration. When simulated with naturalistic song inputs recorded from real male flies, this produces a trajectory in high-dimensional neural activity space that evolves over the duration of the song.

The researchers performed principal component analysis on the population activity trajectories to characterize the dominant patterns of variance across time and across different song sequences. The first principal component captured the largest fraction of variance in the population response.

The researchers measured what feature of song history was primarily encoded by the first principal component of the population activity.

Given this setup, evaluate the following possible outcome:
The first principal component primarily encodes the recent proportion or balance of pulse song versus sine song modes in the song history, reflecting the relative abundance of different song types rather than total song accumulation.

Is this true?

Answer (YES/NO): NO